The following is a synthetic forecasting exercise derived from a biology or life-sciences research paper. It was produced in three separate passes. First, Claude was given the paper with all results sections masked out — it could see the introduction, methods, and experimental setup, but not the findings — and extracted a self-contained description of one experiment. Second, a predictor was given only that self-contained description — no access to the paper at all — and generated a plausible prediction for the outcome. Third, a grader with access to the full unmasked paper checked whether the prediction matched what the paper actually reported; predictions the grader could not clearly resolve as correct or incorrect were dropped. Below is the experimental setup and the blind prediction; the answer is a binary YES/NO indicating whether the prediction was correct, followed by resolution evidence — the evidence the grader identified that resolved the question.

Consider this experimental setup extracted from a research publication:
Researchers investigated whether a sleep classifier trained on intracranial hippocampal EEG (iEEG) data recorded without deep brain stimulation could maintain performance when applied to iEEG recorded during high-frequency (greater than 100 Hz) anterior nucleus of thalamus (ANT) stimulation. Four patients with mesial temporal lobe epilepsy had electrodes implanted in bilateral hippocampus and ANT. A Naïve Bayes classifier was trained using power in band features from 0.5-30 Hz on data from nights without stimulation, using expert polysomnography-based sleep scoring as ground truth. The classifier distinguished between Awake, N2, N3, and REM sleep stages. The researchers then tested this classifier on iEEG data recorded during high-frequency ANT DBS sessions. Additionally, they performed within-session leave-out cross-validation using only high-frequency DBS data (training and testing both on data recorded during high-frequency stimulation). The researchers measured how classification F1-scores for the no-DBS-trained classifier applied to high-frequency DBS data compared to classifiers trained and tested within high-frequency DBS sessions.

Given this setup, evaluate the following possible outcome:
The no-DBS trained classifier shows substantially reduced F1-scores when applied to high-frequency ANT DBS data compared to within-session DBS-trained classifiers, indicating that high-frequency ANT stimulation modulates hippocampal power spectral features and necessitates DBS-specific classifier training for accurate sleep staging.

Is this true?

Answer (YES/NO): NO